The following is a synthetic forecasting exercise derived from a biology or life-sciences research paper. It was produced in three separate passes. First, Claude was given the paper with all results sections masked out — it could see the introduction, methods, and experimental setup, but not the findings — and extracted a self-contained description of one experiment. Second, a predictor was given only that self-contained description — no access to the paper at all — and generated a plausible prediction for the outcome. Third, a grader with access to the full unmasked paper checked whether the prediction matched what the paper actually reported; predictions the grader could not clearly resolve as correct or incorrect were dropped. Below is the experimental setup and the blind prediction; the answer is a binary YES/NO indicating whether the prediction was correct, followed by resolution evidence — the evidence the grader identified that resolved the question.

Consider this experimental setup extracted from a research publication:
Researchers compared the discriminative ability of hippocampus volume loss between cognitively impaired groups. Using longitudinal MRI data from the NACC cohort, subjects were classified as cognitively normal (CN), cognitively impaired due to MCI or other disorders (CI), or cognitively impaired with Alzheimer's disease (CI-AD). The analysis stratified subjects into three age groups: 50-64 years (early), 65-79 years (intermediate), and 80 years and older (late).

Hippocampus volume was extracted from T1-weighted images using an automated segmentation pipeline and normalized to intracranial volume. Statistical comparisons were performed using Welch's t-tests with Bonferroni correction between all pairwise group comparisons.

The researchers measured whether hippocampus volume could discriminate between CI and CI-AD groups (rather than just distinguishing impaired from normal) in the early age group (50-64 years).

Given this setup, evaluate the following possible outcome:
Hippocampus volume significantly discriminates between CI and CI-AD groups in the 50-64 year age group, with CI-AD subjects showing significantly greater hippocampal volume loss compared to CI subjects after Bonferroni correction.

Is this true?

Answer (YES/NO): NO